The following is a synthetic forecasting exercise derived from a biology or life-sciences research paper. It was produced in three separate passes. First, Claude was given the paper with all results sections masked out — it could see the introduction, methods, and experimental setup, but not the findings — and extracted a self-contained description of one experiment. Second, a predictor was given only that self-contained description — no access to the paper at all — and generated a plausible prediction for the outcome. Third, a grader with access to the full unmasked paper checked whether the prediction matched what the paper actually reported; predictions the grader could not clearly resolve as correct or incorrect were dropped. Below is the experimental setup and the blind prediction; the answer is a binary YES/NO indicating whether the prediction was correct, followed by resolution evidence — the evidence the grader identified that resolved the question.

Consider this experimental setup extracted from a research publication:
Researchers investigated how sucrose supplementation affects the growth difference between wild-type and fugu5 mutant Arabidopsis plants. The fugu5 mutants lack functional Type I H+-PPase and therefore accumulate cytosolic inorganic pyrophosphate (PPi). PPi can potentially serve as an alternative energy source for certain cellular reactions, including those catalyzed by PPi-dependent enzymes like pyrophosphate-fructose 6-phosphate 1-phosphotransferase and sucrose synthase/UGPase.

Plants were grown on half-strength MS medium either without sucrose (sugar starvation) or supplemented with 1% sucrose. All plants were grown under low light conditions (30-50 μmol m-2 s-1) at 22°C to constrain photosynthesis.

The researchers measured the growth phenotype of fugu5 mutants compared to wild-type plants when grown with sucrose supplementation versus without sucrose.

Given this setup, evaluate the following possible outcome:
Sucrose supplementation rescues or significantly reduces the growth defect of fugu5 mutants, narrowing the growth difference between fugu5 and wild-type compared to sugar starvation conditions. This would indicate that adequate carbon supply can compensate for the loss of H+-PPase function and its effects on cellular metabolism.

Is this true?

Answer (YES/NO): NO